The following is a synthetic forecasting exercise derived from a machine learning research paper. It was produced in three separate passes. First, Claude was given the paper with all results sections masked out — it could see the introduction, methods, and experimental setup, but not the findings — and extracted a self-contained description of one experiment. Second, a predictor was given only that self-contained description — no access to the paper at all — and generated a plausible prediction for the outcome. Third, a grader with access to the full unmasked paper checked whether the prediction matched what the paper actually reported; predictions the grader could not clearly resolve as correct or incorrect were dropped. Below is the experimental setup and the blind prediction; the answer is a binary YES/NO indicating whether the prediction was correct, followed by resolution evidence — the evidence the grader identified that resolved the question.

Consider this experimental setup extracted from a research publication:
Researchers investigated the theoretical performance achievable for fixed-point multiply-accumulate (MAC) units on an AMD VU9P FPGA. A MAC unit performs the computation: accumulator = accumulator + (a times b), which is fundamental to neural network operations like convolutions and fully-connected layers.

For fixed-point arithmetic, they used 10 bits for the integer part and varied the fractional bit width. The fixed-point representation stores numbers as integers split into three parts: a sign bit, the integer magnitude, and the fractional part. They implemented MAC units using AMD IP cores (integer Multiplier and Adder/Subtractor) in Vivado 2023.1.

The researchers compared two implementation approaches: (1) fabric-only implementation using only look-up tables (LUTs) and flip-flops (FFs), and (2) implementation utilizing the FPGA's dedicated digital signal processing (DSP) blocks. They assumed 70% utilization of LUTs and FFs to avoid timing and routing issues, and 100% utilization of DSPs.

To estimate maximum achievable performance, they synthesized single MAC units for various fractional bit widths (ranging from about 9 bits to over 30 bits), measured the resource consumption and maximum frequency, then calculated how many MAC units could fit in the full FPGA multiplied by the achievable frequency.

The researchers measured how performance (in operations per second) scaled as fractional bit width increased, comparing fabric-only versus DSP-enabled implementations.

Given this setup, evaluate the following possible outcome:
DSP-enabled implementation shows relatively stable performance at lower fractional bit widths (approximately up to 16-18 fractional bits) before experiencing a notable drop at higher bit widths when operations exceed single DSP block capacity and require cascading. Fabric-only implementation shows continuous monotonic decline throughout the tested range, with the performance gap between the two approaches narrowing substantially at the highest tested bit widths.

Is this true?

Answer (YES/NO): NO